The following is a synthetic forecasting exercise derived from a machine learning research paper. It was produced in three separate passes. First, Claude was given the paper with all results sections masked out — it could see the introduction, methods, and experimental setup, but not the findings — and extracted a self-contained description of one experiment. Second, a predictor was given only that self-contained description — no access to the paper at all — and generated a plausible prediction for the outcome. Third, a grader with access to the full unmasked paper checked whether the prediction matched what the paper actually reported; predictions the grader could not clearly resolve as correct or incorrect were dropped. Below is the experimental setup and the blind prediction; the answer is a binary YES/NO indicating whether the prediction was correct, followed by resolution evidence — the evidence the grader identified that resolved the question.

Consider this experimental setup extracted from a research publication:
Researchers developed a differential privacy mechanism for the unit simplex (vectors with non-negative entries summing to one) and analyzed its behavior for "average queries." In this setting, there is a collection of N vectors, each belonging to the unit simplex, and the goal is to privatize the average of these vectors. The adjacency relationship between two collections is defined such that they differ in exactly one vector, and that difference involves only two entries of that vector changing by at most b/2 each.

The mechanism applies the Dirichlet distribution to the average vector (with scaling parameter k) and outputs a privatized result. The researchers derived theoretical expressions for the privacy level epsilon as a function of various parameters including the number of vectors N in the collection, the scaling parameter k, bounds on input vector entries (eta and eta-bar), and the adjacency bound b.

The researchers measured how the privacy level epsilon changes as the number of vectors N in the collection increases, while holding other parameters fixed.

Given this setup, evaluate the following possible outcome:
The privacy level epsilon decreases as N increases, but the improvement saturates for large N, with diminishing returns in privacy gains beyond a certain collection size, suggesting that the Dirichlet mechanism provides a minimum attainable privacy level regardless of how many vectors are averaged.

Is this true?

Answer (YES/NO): NO